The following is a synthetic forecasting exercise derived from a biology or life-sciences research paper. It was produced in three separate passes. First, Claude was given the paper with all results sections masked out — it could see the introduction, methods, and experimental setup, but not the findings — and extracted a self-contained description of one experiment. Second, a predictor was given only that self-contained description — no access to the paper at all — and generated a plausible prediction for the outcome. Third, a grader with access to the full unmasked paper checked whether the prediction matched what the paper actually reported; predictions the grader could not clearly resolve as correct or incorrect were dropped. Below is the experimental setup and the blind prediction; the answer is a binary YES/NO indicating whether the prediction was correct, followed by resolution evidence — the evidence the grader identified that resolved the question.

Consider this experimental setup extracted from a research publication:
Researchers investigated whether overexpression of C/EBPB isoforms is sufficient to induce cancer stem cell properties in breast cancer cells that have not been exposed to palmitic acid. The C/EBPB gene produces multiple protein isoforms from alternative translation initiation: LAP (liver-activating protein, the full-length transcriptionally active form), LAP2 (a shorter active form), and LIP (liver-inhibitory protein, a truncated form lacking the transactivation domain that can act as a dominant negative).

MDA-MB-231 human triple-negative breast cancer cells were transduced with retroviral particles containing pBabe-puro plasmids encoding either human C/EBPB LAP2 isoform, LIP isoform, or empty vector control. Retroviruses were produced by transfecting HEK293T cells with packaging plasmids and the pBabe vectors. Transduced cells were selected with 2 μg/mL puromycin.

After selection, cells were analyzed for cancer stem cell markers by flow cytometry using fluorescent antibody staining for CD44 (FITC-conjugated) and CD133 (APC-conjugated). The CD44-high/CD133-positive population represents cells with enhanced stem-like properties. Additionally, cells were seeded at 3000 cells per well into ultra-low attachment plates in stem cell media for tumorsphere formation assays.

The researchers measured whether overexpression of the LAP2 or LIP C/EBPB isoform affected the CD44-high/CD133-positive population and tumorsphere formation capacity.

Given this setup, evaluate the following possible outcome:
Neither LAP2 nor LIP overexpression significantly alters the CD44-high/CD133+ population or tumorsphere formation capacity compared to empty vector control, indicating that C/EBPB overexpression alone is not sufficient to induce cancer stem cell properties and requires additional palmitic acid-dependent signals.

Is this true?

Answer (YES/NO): YES